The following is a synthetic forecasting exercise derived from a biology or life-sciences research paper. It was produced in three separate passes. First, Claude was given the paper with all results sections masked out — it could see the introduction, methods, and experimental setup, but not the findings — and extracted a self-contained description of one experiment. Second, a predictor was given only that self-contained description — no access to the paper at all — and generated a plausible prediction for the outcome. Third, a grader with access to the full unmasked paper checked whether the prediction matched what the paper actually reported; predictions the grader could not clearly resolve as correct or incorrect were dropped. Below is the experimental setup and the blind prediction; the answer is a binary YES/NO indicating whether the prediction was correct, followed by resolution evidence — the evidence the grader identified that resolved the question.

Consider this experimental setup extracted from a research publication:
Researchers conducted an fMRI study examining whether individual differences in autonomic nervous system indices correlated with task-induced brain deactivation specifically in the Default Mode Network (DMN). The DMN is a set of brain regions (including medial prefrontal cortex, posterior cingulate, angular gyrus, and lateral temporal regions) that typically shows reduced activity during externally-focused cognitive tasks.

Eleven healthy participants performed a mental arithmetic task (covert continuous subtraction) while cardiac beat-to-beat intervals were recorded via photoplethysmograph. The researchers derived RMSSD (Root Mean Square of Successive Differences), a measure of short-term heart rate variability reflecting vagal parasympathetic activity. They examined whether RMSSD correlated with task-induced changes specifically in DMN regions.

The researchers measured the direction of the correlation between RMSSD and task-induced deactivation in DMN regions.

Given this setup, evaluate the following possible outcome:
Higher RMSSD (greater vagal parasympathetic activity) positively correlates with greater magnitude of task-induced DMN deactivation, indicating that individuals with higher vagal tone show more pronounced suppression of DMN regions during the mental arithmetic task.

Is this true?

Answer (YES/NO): NO